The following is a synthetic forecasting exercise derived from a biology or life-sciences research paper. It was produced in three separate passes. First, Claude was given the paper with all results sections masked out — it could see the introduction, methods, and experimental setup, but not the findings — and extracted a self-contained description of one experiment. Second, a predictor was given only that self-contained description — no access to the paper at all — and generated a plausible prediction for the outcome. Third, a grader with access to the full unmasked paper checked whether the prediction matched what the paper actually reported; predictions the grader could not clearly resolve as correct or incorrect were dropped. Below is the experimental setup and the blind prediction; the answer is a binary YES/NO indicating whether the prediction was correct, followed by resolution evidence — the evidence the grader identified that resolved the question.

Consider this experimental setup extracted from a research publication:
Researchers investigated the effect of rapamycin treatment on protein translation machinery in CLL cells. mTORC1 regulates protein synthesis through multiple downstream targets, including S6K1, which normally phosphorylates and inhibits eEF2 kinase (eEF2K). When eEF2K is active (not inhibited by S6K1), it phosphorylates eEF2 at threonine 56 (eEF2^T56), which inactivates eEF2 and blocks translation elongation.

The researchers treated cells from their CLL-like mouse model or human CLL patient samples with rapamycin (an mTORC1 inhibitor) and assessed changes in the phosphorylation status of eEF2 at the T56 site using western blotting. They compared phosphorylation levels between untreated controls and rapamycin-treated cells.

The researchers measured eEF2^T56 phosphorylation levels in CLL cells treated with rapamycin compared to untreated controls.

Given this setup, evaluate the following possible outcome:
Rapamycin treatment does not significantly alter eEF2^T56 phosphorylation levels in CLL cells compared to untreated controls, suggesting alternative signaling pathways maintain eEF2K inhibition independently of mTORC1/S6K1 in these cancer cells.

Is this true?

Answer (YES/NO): NO